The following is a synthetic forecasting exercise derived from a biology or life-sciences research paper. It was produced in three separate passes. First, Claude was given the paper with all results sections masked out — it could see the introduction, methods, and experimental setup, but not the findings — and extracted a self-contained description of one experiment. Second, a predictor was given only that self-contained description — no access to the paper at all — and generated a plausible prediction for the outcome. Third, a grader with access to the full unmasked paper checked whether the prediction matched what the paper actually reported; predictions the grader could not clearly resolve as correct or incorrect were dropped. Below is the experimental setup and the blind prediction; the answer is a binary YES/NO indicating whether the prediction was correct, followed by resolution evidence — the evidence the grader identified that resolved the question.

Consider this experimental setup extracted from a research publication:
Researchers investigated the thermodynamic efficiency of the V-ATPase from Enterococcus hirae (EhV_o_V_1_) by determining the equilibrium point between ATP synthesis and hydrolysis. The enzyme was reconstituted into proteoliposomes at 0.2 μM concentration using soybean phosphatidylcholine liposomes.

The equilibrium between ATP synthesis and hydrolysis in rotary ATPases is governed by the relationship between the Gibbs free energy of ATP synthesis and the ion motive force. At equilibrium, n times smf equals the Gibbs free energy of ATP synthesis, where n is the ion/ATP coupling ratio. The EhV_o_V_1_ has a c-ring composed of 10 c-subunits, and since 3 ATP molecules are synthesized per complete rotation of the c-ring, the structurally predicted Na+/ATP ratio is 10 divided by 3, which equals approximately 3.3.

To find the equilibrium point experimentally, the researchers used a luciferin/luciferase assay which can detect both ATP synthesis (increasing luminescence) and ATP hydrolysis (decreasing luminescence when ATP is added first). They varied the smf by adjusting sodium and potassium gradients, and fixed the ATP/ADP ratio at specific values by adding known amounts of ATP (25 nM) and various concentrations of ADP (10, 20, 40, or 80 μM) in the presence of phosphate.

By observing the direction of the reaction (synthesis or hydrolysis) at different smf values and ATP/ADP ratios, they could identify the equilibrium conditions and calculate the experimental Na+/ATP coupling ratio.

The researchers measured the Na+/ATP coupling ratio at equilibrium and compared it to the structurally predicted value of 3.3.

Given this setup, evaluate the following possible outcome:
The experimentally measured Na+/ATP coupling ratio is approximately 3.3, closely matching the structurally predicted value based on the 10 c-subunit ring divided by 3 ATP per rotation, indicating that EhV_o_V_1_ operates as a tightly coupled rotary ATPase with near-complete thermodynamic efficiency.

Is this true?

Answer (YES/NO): YES